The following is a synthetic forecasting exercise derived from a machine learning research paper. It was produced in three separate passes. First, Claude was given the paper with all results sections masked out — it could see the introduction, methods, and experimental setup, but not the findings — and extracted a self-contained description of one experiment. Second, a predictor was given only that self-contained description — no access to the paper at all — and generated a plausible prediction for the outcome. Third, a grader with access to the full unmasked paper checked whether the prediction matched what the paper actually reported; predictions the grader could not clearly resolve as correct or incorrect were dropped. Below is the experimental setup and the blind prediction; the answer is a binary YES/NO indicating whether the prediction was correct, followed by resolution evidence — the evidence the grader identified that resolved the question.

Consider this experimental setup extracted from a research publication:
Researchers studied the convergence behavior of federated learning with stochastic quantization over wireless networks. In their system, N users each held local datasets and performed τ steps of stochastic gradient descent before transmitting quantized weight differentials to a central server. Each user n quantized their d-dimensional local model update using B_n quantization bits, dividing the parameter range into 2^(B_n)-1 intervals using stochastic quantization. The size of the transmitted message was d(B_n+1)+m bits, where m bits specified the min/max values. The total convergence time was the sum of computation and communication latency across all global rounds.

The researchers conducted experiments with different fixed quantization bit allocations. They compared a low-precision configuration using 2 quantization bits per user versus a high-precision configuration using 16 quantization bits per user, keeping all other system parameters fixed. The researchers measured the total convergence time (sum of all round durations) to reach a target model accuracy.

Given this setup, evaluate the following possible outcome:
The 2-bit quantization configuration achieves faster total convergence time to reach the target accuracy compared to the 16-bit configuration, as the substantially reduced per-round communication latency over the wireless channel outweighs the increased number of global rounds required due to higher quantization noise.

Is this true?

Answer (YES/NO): NO